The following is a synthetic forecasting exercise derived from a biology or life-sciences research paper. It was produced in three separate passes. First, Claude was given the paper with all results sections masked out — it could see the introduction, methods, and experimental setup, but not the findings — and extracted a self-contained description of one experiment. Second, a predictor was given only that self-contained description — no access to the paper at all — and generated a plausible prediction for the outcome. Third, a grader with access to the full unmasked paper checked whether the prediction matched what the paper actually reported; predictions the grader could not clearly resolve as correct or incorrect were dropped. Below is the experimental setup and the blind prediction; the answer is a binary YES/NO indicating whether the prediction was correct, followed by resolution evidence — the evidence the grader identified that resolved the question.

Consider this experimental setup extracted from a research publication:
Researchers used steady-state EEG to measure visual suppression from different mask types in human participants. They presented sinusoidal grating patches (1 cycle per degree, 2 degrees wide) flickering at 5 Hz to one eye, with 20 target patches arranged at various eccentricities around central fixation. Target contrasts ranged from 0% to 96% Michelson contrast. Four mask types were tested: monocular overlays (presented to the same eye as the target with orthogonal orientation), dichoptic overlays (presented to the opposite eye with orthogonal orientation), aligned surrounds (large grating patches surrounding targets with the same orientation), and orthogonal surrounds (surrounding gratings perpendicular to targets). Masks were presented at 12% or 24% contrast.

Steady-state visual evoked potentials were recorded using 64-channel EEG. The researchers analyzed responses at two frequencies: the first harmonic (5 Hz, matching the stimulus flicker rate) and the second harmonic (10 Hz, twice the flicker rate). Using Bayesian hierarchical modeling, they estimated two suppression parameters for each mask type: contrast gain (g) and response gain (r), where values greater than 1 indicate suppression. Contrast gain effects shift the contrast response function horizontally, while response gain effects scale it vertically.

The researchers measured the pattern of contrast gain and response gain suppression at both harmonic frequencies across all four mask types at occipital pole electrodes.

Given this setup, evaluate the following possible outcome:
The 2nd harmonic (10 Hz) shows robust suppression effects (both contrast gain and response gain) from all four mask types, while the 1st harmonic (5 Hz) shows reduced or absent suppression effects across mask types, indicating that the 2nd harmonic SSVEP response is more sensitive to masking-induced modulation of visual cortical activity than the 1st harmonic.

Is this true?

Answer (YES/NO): NO